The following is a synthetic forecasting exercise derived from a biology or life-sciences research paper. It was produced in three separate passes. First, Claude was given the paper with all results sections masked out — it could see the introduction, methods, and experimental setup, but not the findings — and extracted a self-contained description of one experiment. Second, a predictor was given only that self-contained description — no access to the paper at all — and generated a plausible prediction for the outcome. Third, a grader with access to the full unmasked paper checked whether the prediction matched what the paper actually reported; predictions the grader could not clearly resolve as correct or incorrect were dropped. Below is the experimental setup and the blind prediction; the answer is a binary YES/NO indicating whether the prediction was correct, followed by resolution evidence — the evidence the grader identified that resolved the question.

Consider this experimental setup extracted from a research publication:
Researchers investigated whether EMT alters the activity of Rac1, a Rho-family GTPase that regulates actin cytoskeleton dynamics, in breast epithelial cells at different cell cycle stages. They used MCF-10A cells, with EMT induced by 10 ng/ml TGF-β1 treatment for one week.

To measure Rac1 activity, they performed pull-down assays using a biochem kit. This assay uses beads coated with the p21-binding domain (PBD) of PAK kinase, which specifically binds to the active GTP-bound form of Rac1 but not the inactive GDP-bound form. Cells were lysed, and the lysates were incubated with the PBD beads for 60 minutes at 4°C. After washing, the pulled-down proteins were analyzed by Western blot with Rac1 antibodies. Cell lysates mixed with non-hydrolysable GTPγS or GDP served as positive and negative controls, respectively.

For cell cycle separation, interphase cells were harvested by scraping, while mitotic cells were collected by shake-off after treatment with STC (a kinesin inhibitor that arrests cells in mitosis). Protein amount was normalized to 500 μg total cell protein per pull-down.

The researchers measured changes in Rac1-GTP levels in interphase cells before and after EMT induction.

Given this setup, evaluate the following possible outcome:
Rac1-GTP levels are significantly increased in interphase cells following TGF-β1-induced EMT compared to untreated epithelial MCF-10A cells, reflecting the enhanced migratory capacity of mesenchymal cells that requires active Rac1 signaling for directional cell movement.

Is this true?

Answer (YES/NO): YES